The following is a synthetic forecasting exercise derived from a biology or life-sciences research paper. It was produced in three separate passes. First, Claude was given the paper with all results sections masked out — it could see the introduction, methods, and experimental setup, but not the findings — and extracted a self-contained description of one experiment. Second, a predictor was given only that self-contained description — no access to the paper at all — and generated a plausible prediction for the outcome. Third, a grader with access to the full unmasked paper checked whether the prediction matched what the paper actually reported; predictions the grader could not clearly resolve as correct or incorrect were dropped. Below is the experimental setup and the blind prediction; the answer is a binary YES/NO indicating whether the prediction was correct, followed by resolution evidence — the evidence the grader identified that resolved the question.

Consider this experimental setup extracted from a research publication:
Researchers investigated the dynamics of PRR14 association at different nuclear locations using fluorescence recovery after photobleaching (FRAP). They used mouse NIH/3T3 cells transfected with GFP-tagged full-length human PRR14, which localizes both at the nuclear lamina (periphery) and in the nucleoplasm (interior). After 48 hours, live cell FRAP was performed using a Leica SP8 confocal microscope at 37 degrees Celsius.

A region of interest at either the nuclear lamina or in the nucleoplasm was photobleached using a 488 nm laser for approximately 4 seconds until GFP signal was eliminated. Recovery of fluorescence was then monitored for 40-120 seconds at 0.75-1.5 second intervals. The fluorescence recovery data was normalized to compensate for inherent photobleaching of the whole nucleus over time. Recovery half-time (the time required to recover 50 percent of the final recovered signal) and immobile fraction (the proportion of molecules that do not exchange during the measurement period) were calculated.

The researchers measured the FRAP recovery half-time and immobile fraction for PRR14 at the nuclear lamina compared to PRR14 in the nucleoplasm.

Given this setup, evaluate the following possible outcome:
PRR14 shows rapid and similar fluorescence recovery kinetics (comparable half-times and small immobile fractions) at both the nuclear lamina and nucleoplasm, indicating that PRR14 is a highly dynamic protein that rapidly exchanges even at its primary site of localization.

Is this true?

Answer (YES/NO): NO